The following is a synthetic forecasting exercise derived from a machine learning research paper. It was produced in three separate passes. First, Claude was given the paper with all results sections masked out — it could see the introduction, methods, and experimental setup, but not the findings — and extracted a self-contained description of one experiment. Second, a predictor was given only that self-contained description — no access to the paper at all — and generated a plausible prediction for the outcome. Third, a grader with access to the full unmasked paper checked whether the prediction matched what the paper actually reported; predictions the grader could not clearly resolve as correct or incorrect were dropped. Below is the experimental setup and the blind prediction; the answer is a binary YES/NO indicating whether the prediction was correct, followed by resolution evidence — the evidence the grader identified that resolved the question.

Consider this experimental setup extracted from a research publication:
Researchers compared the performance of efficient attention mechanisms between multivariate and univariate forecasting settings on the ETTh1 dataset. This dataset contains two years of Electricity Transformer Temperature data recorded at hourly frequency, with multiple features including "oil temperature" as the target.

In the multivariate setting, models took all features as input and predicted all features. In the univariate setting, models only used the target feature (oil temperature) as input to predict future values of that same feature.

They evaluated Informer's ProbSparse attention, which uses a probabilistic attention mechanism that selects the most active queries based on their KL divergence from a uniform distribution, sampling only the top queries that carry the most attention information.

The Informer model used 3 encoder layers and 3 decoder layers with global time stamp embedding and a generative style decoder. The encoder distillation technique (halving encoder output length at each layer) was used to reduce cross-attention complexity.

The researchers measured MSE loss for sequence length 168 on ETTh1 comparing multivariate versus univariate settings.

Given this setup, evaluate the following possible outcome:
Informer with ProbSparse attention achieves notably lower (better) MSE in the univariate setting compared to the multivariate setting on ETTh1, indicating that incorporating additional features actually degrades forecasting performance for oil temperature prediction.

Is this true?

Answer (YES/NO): YES